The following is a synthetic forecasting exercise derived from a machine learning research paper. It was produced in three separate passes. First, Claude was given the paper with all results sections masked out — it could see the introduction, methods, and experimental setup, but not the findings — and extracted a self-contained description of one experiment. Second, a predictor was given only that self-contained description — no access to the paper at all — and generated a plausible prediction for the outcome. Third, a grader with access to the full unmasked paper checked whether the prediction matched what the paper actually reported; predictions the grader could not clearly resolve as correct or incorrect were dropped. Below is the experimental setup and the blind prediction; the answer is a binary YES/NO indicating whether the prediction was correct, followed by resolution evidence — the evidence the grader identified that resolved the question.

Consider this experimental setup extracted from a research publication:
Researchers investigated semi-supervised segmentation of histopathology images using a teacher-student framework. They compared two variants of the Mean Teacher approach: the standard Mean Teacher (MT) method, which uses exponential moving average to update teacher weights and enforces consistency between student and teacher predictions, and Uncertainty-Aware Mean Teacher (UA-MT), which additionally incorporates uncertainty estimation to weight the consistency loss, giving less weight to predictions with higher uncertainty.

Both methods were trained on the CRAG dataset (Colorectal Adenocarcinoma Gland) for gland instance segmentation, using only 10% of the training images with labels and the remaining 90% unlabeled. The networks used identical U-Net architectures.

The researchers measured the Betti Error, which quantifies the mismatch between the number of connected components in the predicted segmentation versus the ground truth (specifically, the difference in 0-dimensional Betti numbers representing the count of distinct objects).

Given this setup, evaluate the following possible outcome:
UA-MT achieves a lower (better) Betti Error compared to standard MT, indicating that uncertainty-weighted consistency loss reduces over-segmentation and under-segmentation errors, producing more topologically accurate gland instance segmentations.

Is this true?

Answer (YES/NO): YES